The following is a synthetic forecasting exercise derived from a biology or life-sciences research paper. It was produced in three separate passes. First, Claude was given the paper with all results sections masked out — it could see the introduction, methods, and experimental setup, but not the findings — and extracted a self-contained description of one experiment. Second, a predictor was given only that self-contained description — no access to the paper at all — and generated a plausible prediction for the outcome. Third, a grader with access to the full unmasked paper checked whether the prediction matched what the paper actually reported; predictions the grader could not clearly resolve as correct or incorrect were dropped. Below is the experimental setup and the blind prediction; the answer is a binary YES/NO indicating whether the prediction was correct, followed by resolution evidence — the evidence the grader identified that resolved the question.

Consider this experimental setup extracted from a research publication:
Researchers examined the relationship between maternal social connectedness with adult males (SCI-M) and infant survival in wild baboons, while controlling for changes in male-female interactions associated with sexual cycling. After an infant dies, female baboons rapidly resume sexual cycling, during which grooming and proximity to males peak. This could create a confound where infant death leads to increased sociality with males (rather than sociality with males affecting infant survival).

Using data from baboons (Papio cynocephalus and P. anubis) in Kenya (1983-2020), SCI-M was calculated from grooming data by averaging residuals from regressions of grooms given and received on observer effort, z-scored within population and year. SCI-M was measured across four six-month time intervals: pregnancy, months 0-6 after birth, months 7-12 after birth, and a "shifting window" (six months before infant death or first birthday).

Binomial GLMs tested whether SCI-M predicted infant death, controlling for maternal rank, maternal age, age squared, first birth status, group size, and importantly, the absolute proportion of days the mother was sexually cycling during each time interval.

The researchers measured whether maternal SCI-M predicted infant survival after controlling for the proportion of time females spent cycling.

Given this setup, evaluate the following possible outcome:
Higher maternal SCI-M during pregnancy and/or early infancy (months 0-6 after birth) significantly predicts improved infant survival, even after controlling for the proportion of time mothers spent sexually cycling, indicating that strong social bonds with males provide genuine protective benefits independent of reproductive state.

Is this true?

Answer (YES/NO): NO